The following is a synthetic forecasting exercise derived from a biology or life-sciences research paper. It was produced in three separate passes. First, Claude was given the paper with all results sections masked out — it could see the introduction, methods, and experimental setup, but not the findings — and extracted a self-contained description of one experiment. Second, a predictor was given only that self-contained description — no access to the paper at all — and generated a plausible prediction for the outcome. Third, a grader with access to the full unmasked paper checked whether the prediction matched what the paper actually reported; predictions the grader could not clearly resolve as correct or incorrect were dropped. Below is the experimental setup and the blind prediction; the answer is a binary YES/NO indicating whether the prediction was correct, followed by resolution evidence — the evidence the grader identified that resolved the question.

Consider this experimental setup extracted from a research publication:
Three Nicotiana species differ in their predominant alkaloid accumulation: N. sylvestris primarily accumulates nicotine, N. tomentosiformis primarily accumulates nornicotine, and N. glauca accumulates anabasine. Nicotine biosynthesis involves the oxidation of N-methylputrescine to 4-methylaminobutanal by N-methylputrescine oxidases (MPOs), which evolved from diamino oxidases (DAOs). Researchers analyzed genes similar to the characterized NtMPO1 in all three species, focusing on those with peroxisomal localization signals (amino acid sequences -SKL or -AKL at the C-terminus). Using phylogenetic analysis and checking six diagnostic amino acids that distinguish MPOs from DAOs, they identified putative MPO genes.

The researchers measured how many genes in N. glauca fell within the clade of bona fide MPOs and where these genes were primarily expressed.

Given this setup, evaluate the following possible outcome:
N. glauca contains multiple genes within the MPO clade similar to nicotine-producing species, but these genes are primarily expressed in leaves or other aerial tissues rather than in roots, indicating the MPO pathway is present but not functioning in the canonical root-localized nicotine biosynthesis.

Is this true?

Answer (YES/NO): NO